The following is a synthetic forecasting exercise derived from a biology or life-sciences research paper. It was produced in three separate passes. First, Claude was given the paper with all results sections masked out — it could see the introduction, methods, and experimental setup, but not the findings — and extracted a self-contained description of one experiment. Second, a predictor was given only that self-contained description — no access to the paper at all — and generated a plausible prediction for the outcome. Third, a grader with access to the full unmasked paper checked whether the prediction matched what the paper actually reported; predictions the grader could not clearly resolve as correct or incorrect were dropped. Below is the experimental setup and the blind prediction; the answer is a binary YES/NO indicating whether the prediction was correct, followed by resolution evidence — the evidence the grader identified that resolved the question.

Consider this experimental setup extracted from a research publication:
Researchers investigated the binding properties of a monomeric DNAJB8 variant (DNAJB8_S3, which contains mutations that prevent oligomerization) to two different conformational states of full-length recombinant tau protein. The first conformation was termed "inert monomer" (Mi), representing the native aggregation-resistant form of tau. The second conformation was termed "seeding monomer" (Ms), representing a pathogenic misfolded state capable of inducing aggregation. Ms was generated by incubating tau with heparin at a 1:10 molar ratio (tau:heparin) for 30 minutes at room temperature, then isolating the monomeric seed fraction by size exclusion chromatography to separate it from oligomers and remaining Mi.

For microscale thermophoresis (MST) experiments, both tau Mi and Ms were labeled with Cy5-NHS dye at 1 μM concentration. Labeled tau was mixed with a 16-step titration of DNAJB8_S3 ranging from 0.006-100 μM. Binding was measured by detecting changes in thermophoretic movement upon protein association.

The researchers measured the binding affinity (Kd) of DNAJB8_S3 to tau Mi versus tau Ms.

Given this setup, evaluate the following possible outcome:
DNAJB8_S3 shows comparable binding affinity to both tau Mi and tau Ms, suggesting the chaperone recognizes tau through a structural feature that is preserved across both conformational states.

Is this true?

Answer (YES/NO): NO